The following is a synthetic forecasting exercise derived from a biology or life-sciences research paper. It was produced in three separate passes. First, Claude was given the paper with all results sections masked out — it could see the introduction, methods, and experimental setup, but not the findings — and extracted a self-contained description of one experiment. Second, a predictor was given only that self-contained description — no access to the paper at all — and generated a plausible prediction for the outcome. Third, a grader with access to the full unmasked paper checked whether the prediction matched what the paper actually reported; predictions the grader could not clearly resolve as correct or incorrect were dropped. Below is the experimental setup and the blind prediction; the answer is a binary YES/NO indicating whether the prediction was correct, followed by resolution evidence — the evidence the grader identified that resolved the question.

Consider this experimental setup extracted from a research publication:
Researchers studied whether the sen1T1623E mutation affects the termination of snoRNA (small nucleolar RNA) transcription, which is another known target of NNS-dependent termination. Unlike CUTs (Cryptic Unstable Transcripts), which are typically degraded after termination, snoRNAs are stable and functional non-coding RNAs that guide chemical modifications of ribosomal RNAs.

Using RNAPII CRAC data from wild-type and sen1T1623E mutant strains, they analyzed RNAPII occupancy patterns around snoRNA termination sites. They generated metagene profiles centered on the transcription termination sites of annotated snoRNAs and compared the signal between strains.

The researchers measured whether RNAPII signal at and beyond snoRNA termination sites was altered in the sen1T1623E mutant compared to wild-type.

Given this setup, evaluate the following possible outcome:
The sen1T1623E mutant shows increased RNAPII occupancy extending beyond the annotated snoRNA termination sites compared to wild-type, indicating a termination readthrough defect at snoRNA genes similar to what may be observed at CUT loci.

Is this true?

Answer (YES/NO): YES